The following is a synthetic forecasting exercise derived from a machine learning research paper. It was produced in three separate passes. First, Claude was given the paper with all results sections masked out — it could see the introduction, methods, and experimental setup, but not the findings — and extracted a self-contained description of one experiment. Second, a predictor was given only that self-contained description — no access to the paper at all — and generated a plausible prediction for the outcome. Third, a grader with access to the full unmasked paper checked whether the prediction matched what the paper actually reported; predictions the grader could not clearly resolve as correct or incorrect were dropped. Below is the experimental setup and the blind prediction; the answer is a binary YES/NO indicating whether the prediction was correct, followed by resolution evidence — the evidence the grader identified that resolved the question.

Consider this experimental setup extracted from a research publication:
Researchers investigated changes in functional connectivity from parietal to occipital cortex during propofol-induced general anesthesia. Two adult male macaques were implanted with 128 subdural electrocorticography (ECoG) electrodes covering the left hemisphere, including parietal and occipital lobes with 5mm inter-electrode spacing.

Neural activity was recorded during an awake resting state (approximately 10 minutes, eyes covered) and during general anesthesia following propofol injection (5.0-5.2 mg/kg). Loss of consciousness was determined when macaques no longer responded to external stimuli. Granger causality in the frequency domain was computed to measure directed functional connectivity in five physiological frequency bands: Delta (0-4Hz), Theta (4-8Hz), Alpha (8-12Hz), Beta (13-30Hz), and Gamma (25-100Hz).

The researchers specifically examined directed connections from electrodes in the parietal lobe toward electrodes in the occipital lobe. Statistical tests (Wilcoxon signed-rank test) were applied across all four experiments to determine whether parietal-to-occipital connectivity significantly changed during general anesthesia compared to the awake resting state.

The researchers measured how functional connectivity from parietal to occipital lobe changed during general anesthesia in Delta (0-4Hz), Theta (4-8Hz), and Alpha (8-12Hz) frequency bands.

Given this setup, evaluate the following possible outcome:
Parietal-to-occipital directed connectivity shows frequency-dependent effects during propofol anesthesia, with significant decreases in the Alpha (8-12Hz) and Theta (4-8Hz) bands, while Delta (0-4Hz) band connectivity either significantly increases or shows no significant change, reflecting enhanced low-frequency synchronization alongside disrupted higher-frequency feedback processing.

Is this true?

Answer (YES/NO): NO